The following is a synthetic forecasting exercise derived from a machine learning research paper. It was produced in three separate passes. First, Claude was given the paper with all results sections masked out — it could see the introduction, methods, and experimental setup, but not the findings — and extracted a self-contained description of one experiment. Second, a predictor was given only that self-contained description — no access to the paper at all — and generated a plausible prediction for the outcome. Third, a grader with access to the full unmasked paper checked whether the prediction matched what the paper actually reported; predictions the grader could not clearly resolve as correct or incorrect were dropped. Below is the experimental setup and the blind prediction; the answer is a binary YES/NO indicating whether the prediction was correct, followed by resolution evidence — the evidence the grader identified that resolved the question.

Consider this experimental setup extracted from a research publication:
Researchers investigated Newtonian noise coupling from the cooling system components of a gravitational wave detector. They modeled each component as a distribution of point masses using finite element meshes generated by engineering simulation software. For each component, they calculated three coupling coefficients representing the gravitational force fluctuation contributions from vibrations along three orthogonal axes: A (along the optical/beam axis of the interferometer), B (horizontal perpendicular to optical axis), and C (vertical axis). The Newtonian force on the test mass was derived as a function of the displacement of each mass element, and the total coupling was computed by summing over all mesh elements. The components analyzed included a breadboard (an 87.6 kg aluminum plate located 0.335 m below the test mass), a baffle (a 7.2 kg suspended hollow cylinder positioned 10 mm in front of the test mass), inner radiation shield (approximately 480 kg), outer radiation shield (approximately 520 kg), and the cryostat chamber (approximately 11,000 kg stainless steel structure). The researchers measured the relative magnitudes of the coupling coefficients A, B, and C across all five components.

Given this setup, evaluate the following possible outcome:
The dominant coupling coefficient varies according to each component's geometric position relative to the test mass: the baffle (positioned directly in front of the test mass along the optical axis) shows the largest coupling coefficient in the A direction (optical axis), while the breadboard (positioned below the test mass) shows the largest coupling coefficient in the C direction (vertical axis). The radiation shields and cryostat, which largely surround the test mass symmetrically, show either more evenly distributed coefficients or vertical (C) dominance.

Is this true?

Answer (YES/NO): NO